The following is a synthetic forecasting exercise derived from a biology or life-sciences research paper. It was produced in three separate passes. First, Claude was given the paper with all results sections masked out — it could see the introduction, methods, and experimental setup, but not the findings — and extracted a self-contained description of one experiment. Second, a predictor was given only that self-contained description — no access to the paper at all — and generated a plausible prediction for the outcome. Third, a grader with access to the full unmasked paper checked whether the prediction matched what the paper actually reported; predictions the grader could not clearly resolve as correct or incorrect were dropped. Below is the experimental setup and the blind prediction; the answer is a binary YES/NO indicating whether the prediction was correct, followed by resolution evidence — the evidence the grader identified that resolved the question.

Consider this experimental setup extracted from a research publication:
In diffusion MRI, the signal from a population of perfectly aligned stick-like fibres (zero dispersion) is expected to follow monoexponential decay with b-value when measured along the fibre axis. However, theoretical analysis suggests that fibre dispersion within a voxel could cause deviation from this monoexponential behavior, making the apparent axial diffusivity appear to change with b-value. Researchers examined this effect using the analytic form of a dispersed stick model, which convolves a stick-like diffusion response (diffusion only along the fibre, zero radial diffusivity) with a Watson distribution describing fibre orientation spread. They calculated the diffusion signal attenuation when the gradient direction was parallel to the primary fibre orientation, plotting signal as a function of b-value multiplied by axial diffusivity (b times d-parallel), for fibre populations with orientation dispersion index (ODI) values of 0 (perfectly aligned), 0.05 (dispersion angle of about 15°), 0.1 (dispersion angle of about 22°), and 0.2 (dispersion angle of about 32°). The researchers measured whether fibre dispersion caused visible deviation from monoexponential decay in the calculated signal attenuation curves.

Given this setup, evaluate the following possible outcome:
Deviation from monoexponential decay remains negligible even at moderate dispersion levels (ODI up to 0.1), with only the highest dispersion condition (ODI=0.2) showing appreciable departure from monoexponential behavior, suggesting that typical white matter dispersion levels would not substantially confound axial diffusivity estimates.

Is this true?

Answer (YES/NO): NO